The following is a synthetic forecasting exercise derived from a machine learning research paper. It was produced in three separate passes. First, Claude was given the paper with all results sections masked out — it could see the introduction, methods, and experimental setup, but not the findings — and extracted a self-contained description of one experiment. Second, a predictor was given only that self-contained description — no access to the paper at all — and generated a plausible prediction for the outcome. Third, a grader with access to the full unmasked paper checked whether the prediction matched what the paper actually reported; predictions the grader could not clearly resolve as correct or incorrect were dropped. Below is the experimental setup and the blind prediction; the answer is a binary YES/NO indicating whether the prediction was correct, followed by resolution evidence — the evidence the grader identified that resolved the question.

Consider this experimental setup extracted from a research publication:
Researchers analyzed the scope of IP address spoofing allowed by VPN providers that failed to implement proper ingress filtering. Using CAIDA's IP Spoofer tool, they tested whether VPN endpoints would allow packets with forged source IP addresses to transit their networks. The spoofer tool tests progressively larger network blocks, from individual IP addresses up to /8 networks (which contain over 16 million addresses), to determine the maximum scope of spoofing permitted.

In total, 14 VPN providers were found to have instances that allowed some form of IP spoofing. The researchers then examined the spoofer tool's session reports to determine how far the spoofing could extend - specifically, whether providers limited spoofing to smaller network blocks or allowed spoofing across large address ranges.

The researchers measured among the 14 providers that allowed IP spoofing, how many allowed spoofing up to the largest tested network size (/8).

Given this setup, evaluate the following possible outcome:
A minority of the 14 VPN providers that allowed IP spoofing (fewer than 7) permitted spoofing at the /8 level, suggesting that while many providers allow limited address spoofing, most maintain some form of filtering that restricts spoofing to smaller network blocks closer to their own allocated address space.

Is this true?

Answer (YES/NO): NO